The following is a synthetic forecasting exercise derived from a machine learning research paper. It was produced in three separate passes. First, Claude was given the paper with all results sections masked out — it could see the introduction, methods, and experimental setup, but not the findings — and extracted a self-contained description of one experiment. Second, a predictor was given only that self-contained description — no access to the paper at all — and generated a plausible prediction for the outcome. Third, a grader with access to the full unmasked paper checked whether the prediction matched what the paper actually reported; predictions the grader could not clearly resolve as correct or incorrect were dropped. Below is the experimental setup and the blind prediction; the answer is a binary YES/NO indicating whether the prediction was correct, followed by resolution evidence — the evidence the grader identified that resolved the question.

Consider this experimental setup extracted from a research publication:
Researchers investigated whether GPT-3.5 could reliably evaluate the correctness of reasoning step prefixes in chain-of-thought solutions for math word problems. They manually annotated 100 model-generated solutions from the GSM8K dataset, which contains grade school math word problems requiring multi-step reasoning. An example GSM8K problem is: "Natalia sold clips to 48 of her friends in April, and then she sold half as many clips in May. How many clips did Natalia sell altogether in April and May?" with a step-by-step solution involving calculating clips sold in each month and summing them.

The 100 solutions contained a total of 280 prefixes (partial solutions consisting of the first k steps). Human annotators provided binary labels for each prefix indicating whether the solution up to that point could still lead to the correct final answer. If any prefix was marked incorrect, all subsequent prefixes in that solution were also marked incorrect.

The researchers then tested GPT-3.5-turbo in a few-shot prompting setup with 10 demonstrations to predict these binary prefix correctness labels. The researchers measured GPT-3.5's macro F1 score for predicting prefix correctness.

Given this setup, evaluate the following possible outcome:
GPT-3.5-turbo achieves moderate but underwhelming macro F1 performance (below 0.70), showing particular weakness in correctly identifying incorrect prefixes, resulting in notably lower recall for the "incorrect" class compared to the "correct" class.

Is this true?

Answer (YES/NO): NO